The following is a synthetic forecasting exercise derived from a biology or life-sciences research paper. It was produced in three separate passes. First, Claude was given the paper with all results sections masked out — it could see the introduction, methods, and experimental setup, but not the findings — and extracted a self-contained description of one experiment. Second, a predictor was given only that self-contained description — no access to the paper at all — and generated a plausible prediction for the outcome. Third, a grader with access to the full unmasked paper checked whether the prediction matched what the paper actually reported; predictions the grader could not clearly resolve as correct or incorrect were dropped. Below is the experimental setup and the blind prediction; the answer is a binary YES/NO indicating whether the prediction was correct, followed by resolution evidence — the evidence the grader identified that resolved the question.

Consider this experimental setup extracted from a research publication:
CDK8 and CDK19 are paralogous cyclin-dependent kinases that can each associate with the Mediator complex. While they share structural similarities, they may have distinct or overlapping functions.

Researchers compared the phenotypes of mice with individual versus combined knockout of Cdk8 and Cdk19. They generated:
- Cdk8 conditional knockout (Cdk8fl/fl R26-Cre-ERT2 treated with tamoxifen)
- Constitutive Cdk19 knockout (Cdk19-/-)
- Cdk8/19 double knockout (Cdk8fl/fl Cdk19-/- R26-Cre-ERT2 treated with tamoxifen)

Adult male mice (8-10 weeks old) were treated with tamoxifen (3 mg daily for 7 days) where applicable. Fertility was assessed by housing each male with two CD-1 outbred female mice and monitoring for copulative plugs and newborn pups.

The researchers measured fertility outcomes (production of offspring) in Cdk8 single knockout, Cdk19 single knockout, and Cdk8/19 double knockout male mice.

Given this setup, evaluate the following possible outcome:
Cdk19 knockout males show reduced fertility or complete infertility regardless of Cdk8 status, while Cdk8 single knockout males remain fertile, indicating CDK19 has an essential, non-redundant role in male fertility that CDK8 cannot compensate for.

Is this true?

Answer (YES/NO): NO